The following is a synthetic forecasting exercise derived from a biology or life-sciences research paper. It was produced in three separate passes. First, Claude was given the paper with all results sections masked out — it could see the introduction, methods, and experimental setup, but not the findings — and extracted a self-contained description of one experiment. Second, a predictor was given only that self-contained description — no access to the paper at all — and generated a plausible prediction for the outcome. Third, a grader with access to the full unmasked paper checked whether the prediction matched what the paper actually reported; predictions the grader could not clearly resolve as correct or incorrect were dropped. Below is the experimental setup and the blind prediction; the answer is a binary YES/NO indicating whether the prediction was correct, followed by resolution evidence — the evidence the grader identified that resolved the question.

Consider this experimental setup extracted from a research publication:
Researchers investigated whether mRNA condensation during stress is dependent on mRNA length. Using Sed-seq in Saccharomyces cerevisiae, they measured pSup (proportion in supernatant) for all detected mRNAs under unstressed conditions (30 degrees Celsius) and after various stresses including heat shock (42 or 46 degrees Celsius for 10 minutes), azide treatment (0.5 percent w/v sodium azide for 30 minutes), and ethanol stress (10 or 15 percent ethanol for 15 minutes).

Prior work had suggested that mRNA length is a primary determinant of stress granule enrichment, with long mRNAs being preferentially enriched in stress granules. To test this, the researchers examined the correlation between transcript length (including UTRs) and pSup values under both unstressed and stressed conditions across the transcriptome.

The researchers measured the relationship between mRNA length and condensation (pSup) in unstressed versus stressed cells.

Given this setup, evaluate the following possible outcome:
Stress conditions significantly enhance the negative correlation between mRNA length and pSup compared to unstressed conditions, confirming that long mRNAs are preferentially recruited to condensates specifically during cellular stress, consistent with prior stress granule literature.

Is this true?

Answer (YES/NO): NO